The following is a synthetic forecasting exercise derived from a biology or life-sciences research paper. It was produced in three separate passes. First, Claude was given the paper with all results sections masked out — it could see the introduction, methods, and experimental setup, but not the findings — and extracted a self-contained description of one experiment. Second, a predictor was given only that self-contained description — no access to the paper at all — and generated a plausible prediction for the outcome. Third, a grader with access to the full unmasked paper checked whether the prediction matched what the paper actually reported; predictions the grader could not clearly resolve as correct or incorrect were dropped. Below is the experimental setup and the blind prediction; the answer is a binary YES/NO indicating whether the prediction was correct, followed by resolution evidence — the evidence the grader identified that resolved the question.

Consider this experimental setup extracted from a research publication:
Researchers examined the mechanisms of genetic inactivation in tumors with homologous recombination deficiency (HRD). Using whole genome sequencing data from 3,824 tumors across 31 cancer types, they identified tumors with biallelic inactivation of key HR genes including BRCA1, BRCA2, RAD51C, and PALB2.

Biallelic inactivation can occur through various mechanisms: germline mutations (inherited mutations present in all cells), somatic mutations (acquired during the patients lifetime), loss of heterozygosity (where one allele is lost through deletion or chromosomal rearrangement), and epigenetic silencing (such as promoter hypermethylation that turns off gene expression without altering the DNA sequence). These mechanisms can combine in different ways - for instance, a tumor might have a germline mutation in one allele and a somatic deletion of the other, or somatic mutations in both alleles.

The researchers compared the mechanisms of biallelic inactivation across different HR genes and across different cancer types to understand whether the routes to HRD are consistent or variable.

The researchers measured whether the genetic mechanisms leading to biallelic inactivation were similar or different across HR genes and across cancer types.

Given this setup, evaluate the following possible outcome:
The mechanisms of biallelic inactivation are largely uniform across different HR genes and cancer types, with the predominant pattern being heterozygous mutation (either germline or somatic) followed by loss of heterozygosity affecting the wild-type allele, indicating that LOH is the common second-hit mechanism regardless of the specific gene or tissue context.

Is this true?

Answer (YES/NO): NO